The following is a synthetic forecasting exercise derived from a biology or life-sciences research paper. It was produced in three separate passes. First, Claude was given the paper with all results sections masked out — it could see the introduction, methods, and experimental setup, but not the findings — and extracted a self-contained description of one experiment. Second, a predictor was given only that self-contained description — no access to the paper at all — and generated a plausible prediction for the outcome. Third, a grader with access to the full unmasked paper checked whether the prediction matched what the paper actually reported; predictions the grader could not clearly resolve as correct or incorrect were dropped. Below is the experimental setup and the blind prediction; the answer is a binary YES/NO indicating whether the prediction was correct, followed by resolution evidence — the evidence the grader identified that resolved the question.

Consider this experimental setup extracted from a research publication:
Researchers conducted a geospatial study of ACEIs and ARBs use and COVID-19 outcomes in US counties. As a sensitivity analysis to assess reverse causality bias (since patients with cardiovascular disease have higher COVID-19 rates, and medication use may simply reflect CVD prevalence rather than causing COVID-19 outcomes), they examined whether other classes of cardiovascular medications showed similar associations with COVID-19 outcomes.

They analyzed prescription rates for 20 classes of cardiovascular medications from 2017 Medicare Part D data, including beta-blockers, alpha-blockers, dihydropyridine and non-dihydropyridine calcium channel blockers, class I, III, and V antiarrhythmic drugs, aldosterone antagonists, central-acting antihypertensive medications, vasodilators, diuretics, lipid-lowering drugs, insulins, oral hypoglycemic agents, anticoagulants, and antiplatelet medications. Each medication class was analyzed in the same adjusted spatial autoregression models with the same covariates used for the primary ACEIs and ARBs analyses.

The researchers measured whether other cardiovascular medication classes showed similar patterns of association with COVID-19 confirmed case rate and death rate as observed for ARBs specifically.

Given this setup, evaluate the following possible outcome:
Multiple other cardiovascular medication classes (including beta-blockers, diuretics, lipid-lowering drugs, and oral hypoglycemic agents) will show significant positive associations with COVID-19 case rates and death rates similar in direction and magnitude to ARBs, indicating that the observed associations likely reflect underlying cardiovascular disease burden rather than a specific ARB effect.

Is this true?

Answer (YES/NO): NO